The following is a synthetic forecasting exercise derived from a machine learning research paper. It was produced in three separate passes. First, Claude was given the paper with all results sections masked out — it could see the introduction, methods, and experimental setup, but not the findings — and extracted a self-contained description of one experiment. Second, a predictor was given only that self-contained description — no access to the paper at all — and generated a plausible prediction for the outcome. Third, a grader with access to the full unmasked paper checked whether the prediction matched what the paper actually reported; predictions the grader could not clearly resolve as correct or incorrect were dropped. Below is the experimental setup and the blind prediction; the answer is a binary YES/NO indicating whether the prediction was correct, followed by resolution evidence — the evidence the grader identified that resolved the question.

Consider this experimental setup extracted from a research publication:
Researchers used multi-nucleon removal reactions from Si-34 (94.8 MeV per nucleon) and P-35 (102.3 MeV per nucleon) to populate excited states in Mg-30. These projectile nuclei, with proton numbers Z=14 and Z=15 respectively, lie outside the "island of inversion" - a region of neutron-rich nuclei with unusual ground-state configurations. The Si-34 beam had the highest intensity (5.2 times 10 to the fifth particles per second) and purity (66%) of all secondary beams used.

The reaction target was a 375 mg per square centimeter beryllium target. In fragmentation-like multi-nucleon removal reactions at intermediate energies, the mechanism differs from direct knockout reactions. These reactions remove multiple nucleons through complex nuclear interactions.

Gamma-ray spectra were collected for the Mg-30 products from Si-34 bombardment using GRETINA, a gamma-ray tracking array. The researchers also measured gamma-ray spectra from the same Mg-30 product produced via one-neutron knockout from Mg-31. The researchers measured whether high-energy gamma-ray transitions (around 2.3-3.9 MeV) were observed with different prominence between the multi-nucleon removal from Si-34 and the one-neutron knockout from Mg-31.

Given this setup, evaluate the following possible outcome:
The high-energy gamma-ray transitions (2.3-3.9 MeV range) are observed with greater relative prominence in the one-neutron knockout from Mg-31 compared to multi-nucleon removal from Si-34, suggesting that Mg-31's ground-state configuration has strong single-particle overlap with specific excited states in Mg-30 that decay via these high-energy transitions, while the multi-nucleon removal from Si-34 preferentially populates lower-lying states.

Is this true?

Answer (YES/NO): NO